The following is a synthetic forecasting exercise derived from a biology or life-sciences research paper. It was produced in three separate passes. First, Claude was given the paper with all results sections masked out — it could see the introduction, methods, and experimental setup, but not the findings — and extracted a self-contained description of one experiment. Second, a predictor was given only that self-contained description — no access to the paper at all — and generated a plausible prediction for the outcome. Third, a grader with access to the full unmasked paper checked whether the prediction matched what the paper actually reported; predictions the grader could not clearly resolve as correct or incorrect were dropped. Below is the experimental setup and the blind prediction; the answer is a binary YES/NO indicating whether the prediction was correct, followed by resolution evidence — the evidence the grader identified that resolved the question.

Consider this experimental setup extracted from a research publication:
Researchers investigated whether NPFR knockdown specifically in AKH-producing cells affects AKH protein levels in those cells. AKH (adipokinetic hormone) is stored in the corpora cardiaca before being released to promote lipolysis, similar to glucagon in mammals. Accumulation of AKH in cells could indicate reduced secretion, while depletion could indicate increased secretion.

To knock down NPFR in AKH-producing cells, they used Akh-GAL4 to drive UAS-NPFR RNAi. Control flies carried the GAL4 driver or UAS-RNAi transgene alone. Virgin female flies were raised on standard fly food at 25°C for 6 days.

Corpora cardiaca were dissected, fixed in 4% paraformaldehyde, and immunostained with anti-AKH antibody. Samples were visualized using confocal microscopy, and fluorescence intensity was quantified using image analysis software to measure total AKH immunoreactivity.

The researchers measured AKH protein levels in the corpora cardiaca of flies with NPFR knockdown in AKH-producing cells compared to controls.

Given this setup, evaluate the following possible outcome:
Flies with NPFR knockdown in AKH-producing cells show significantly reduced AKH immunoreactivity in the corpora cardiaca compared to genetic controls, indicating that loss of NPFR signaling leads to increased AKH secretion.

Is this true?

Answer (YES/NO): YES